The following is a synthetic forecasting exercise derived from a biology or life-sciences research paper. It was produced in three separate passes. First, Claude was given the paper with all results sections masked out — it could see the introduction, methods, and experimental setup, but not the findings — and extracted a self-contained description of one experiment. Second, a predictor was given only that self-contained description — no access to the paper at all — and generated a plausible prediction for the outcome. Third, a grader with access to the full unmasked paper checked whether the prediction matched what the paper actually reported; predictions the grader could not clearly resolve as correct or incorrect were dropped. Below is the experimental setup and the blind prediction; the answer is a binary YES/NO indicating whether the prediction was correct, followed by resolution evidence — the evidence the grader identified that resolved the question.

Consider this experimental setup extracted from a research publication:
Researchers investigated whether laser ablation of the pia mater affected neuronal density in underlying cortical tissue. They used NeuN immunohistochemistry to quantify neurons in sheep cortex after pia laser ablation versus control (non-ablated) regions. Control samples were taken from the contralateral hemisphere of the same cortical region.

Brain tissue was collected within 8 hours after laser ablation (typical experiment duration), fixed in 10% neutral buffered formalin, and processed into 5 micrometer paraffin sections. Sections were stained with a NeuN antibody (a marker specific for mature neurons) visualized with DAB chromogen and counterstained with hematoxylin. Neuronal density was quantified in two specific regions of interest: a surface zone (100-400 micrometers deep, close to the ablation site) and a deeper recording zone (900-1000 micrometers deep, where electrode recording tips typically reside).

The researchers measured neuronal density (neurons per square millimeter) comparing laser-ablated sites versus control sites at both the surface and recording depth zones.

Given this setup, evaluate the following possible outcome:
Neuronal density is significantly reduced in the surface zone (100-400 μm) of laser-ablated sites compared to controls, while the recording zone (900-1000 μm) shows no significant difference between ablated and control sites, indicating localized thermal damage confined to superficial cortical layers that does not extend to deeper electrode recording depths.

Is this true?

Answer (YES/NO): NO